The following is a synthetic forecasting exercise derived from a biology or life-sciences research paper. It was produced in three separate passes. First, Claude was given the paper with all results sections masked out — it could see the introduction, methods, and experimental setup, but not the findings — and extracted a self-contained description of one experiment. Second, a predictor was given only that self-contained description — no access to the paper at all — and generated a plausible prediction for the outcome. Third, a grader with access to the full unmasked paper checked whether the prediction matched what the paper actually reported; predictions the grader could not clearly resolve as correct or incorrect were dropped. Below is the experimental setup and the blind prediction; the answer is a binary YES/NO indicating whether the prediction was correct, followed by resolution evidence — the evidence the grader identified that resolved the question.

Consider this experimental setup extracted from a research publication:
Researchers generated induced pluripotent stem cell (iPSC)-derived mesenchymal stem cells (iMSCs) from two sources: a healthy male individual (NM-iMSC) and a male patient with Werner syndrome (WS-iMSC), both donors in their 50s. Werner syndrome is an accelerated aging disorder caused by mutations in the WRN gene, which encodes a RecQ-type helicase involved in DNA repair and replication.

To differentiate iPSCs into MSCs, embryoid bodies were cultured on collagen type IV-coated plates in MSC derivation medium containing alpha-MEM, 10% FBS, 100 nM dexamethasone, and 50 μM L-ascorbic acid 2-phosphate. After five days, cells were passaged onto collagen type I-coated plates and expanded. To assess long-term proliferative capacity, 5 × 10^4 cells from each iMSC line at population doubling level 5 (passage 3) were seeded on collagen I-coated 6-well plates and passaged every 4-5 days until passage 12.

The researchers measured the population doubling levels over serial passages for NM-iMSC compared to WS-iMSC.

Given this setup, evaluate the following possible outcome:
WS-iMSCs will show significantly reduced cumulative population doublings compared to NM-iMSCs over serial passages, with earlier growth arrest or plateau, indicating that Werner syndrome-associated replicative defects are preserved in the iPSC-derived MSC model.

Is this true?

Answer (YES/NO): YES